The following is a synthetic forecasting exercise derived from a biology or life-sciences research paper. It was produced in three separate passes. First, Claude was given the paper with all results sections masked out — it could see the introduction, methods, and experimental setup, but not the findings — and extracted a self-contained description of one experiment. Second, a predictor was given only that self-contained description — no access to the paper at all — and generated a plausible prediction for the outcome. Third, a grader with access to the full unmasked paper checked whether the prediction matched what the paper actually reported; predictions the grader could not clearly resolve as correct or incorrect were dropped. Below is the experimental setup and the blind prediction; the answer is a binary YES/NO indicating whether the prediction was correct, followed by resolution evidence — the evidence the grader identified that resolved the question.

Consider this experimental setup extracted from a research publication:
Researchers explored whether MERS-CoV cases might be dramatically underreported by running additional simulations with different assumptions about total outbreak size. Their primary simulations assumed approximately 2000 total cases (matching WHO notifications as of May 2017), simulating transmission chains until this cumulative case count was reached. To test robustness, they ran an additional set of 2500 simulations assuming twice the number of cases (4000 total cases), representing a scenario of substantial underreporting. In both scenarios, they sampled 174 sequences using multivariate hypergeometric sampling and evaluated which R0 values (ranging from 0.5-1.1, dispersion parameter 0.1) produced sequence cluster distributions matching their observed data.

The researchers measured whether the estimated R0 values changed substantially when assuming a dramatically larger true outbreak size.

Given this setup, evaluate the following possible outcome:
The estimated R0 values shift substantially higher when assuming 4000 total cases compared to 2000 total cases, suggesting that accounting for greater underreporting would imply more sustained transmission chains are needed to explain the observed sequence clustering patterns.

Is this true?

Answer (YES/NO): NO